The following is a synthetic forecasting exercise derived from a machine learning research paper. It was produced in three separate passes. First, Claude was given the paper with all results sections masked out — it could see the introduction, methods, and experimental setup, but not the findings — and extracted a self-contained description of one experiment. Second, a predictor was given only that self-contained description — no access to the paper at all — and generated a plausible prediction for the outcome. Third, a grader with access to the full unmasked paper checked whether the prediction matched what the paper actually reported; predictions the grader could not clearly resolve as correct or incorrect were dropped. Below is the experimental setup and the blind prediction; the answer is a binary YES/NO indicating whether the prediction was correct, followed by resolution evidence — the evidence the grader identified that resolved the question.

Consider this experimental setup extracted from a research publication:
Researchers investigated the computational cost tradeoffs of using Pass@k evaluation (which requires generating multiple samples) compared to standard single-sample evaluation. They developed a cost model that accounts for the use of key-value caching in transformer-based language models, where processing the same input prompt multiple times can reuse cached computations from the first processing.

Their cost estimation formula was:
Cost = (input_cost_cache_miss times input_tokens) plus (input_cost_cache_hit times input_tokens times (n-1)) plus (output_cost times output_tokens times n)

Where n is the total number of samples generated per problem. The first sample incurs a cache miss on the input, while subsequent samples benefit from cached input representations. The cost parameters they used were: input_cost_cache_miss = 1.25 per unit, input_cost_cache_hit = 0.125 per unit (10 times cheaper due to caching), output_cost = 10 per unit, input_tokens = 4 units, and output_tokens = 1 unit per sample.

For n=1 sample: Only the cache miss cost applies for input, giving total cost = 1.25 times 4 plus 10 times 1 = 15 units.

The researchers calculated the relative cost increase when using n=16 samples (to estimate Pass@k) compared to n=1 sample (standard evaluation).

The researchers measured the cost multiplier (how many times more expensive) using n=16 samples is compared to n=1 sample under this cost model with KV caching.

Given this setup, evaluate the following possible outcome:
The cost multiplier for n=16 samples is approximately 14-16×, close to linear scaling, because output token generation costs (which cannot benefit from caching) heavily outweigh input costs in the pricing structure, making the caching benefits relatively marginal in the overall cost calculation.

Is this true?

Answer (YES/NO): NO